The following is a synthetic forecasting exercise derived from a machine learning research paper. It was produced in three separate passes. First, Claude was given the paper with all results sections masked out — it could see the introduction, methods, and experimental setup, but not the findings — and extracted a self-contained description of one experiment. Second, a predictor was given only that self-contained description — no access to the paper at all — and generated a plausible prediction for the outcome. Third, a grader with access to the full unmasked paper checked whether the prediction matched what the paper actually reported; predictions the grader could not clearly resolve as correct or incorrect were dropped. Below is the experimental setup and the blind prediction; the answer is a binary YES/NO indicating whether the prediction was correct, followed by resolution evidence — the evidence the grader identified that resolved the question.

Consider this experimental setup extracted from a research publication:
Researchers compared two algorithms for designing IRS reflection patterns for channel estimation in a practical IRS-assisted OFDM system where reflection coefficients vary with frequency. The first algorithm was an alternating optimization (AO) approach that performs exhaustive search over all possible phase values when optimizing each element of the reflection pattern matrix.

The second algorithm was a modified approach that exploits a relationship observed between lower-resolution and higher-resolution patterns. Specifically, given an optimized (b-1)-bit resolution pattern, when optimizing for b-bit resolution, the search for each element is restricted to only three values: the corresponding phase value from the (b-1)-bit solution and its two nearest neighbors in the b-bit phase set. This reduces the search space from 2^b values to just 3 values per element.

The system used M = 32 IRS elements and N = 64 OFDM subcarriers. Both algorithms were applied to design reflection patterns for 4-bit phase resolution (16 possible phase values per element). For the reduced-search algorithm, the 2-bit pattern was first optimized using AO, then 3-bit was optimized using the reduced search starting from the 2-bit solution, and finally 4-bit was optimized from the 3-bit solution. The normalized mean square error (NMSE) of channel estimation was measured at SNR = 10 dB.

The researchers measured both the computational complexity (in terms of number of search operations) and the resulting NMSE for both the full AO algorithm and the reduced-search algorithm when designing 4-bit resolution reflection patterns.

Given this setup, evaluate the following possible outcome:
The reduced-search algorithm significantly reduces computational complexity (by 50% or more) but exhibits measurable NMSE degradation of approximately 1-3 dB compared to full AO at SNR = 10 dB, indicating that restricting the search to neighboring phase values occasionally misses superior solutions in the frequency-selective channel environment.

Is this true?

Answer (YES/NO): NO